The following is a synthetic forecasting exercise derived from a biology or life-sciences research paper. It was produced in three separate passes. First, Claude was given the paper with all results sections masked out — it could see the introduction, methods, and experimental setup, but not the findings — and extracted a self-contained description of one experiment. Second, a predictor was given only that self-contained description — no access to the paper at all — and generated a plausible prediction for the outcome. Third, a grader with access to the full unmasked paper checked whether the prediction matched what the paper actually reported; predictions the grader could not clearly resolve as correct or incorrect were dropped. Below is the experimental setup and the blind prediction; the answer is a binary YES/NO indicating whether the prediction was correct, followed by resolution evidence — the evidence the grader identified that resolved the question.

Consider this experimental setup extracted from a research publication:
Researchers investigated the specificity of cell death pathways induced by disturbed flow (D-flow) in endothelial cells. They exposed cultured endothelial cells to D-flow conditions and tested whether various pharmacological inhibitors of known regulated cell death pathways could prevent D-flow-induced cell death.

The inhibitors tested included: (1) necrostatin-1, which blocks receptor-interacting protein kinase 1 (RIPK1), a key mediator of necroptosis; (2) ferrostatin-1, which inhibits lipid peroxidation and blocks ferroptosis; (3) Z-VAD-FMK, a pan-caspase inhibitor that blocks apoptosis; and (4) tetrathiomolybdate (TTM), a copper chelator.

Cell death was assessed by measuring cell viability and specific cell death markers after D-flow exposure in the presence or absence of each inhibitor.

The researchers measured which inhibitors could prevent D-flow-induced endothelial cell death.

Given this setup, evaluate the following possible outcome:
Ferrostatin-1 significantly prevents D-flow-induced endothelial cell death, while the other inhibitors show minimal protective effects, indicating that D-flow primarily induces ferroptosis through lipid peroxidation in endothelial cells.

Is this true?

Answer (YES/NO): NO